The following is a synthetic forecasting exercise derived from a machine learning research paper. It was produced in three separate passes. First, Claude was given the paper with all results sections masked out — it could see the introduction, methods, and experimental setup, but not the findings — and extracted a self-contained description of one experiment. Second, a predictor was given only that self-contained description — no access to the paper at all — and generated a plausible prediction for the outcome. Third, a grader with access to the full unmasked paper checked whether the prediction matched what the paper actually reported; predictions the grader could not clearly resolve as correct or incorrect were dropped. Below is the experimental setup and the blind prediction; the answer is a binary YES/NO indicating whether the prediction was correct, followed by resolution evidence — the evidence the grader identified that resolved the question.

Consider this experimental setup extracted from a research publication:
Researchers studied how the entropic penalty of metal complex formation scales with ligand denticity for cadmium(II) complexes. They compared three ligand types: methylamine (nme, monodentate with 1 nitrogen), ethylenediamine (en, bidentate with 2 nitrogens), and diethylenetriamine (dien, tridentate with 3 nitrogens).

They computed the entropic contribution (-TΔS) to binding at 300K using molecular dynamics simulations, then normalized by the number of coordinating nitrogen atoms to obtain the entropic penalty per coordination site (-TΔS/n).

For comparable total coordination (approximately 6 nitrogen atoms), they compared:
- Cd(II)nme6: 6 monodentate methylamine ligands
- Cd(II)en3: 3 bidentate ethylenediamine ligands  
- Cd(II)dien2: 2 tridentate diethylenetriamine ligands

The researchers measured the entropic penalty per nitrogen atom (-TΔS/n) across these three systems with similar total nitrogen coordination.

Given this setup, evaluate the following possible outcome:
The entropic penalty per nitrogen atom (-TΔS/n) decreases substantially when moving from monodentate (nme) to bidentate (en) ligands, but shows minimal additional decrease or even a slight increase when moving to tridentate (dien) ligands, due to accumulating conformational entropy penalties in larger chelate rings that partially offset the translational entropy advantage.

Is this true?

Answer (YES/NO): NO